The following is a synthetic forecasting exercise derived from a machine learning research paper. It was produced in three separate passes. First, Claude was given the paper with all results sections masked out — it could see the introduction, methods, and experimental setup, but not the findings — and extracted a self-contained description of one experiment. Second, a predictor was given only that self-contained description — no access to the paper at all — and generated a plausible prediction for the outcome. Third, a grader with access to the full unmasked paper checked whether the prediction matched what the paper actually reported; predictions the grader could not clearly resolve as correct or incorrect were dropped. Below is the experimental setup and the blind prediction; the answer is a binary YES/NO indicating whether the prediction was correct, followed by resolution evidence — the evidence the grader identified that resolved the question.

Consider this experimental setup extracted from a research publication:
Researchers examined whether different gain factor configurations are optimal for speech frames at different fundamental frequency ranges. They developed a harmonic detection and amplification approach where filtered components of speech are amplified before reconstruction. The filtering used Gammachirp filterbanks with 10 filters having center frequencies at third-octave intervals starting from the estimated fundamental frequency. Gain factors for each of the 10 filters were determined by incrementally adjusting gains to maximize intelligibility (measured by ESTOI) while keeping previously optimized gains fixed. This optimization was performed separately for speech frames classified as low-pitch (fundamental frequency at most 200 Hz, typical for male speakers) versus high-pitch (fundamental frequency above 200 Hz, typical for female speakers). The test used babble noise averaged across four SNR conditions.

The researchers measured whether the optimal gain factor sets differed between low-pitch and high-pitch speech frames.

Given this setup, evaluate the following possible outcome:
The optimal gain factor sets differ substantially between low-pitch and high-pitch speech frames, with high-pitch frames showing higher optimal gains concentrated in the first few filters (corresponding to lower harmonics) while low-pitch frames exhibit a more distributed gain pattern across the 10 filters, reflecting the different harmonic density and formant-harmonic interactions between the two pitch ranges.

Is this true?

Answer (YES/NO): NO